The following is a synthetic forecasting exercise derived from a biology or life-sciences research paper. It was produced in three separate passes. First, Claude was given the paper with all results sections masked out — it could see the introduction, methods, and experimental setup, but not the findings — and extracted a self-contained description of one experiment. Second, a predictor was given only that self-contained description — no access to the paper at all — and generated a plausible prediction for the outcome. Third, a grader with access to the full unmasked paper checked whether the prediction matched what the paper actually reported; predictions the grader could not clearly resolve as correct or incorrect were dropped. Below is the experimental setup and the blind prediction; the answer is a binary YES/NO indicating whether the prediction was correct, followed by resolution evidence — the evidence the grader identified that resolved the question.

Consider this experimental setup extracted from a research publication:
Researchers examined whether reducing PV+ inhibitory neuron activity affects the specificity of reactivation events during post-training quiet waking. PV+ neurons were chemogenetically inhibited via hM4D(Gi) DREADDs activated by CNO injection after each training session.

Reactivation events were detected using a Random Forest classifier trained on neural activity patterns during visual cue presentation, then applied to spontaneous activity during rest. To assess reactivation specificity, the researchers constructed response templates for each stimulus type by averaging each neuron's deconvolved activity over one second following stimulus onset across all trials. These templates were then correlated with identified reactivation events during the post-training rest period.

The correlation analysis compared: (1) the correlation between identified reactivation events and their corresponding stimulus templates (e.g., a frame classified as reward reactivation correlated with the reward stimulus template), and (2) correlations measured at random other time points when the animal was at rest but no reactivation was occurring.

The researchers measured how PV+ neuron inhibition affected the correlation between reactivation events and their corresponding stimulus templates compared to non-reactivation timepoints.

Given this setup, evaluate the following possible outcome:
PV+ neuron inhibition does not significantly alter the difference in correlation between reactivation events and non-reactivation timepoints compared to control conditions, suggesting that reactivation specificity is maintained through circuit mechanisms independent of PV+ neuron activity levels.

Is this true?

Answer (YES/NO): NO